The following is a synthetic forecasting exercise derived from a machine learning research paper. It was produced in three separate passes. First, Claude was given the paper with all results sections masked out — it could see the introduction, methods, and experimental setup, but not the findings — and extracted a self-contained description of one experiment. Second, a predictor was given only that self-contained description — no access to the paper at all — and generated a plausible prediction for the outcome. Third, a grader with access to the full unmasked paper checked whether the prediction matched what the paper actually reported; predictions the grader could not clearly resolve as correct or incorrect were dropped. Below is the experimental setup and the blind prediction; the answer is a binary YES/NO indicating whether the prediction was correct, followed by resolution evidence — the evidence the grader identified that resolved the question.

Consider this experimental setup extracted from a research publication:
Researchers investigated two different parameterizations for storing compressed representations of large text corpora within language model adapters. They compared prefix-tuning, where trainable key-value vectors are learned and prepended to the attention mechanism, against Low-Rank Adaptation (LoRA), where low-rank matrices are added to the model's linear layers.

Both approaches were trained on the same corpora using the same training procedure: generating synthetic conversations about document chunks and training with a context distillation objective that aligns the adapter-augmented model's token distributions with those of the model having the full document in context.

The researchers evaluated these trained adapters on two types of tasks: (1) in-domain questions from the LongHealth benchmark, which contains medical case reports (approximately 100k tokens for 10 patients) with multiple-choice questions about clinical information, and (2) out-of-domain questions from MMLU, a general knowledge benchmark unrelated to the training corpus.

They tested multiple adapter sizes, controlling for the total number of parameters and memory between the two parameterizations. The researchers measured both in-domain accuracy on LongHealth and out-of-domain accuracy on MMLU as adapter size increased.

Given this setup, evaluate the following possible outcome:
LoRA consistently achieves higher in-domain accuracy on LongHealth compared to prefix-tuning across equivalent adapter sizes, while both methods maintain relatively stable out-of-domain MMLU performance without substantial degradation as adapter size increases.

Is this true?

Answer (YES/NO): NO